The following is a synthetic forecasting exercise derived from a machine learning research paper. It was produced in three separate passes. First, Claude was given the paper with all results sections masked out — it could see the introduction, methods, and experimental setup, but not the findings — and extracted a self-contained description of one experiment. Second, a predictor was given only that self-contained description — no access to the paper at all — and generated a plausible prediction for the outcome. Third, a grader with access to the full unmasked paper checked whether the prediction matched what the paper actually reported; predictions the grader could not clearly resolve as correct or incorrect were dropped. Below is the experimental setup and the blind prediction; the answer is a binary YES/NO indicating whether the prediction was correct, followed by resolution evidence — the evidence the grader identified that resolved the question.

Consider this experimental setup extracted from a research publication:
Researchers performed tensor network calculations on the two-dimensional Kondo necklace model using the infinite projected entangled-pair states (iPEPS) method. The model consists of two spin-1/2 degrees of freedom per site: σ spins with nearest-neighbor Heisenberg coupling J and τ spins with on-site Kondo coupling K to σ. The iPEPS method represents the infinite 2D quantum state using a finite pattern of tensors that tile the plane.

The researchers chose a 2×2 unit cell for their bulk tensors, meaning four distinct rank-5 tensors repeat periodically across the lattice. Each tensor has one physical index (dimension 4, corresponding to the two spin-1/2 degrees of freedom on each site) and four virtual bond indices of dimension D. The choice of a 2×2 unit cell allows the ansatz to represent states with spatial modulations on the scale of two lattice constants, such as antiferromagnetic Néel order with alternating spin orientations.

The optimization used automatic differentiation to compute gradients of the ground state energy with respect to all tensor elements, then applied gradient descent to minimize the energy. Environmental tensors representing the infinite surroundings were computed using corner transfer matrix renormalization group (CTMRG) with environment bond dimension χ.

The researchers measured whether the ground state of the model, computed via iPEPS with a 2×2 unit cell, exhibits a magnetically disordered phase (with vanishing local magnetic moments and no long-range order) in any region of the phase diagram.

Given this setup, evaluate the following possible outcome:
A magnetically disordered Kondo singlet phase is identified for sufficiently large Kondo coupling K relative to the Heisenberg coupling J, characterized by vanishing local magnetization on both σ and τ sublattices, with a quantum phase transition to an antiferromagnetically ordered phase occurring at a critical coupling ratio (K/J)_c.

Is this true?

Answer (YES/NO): YES